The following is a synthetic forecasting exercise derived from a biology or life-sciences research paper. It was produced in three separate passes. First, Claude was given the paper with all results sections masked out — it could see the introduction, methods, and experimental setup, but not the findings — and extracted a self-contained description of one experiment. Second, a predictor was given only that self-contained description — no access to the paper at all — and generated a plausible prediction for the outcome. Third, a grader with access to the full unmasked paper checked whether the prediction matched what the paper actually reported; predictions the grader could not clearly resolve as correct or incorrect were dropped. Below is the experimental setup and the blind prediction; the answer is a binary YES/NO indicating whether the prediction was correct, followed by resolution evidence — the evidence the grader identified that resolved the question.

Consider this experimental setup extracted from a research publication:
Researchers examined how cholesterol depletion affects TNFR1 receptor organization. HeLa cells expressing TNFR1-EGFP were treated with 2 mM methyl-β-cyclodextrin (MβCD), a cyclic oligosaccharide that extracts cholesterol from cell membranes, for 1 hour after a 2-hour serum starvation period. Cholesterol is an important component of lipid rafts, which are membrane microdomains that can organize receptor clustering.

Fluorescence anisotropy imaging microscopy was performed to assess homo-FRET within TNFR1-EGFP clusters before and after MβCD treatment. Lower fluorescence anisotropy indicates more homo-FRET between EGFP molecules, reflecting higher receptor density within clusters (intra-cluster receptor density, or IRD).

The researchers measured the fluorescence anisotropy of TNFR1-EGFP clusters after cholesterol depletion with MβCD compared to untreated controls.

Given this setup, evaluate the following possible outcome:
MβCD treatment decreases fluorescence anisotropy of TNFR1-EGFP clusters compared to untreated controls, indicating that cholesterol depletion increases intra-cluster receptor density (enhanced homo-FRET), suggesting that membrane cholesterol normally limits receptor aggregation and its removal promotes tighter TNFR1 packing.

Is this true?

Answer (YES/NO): NO